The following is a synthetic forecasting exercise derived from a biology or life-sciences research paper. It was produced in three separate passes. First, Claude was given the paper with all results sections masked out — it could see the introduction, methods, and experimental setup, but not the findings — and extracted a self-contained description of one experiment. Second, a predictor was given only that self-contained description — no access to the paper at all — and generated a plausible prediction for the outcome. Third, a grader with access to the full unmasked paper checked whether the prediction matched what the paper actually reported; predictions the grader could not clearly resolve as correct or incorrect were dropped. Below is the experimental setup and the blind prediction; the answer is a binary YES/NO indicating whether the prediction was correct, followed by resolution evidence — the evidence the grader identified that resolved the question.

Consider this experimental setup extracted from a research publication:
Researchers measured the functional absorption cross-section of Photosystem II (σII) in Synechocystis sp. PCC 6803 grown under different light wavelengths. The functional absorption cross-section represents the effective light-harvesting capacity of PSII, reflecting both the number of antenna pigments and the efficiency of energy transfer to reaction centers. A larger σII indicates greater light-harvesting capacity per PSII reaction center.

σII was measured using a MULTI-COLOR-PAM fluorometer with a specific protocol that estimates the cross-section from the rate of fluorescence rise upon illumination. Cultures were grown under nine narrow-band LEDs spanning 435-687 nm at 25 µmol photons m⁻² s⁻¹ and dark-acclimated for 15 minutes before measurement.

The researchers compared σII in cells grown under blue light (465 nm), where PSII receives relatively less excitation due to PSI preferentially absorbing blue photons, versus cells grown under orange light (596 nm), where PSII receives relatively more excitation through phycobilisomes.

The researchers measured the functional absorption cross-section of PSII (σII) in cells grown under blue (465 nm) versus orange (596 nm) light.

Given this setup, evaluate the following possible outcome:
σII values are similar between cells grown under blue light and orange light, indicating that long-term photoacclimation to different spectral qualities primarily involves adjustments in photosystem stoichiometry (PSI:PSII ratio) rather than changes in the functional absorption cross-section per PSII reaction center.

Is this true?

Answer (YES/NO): YES